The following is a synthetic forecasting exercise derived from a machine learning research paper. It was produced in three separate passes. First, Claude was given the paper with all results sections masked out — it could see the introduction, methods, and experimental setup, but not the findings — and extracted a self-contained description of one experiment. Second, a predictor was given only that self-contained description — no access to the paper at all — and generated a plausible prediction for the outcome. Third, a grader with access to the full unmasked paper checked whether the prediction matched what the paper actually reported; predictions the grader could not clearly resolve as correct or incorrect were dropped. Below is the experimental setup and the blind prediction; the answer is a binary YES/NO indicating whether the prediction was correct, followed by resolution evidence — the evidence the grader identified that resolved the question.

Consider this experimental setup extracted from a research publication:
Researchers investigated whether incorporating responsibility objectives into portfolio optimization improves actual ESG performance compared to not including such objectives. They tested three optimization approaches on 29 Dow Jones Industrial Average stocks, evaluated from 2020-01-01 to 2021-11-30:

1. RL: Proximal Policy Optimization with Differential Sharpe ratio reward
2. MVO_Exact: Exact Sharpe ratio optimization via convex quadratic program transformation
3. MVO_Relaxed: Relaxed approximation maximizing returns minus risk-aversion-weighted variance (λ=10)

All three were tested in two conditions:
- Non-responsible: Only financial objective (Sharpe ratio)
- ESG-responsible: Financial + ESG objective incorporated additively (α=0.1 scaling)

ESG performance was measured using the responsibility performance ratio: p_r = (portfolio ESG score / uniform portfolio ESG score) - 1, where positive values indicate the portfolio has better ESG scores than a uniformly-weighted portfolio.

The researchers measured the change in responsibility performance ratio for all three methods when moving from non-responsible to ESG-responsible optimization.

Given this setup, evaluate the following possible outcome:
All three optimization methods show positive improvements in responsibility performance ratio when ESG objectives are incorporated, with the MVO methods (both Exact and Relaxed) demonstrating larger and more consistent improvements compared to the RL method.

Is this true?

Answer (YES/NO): NO